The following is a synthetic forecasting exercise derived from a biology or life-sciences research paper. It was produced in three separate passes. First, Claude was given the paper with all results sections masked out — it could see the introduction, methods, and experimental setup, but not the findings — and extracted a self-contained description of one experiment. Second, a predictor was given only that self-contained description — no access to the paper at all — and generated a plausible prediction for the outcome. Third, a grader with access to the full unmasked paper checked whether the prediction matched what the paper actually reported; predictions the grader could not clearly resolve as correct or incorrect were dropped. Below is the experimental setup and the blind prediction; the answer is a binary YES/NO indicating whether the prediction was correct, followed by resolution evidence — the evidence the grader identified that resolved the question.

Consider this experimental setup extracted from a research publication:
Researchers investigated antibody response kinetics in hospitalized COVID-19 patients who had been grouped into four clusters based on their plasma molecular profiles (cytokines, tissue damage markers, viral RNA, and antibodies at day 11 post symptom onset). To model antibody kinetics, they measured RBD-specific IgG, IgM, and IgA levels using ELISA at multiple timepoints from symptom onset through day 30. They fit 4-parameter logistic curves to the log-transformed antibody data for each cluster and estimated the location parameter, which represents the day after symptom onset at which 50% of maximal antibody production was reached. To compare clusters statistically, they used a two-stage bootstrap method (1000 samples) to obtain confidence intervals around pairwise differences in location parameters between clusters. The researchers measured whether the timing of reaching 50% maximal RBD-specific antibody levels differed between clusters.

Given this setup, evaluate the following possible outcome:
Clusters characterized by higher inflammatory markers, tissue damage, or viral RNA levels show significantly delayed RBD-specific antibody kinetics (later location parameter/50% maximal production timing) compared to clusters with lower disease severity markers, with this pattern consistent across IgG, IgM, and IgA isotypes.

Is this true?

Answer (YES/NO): NO